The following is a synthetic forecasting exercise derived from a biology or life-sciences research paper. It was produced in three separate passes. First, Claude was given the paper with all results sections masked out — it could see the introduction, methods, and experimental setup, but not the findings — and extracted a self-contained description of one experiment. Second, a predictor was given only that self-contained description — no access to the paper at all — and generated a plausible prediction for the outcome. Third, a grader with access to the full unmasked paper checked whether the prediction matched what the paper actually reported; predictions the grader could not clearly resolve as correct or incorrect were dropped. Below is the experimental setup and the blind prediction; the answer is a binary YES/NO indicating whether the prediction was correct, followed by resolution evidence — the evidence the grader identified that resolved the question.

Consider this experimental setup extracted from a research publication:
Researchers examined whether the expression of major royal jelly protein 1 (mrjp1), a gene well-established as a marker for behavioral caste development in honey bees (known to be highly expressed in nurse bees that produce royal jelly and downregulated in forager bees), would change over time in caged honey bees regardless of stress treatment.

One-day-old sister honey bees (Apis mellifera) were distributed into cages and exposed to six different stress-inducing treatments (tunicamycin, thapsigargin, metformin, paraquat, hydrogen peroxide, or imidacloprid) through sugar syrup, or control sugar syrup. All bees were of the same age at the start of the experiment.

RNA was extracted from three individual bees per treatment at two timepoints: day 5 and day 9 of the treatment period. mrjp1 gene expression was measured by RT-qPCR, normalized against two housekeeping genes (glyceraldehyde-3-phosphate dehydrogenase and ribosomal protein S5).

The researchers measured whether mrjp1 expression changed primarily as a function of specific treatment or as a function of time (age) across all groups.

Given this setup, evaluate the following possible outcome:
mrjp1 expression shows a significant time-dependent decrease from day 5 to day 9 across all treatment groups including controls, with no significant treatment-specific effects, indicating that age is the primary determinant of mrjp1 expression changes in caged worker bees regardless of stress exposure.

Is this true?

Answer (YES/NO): YES